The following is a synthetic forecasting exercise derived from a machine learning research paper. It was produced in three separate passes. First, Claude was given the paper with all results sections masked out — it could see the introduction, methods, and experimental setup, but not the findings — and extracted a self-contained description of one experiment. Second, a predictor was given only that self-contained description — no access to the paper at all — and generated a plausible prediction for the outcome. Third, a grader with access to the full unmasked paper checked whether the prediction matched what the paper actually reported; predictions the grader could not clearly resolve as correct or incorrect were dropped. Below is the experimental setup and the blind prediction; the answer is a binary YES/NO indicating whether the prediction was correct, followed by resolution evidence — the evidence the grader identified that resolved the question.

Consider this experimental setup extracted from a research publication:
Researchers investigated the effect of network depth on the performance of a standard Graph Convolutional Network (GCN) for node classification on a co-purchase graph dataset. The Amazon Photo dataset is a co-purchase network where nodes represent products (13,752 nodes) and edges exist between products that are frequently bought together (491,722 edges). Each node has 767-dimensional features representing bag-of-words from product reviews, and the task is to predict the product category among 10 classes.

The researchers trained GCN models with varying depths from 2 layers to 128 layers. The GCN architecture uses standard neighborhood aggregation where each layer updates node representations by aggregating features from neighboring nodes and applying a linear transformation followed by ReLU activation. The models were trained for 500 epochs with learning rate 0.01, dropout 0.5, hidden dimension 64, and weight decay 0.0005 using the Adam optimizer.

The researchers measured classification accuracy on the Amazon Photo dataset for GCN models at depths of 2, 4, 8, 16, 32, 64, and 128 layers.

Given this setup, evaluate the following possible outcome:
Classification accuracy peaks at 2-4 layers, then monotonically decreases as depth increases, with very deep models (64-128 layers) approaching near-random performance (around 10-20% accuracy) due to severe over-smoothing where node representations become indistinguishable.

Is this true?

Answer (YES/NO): NO